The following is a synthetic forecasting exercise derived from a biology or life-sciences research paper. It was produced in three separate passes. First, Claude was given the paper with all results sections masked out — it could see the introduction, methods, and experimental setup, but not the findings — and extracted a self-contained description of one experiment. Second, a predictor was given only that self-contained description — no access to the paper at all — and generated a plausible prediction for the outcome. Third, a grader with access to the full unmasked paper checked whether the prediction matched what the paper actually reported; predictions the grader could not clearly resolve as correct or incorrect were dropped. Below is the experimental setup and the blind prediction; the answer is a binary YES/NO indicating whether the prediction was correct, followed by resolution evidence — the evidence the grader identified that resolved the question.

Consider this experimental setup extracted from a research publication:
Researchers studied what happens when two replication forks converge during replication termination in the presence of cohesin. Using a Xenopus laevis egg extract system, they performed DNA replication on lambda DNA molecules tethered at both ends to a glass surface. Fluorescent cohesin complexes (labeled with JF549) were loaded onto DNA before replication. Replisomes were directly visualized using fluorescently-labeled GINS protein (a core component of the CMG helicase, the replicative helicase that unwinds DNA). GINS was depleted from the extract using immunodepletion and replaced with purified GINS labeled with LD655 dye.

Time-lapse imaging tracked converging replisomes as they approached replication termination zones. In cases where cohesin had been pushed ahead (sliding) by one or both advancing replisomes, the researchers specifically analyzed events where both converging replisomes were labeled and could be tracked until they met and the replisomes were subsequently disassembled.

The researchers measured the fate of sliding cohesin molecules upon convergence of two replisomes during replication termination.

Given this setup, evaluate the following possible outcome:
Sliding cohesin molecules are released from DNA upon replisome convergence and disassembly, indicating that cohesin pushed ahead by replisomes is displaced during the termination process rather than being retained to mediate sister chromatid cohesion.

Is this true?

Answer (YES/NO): NO